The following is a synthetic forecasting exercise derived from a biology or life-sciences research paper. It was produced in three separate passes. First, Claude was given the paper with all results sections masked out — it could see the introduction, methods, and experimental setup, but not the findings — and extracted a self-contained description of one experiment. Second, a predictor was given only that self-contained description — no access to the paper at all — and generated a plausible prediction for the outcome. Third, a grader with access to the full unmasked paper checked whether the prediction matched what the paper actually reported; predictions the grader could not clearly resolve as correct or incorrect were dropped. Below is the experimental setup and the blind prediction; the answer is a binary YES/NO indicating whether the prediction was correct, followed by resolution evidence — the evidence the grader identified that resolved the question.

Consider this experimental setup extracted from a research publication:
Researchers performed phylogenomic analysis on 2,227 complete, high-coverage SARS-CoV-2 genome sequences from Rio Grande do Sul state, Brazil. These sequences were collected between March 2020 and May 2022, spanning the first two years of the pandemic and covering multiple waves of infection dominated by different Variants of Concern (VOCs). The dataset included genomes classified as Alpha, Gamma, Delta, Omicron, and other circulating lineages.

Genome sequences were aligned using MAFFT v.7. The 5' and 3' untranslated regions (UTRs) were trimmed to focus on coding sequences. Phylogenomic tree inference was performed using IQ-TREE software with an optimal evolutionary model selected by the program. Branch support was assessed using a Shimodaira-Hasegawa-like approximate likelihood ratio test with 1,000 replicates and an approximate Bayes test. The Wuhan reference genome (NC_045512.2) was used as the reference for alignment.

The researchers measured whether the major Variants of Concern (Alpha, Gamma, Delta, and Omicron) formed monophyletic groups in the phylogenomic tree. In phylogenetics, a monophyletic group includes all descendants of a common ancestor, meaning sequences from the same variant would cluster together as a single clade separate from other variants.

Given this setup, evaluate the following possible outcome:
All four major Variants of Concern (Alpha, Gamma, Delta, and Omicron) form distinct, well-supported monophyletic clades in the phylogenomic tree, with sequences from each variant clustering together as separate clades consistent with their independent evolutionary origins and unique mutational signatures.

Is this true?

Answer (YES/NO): YES